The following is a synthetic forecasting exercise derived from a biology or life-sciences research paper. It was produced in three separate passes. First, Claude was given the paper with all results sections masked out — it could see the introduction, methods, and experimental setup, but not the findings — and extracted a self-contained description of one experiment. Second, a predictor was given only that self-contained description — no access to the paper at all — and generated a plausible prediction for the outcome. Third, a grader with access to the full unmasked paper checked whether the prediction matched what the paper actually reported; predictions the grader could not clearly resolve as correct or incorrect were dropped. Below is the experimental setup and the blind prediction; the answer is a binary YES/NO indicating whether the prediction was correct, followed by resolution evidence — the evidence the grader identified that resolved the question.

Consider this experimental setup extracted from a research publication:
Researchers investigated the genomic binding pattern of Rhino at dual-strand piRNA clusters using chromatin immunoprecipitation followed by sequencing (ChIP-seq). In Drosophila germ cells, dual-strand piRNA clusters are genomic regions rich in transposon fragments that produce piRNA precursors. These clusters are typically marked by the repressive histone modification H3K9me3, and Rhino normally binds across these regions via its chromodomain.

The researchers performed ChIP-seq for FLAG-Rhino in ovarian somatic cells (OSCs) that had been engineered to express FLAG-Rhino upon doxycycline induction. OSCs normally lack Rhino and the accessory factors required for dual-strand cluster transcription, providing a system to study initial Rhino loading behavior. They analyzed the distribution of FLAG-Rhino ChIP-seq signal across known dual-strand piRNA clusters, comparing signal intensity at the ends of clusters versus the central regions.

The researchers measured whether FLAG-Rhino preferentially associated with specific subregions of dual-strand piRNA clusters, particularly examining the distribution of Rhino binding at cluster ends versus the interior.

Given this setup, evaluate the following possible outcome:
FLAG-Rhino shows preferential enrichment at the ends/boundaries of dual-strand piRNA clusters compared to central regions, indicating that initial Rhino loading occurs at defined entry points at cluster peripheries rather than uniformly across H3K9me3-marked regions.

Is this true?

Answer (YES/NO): YES